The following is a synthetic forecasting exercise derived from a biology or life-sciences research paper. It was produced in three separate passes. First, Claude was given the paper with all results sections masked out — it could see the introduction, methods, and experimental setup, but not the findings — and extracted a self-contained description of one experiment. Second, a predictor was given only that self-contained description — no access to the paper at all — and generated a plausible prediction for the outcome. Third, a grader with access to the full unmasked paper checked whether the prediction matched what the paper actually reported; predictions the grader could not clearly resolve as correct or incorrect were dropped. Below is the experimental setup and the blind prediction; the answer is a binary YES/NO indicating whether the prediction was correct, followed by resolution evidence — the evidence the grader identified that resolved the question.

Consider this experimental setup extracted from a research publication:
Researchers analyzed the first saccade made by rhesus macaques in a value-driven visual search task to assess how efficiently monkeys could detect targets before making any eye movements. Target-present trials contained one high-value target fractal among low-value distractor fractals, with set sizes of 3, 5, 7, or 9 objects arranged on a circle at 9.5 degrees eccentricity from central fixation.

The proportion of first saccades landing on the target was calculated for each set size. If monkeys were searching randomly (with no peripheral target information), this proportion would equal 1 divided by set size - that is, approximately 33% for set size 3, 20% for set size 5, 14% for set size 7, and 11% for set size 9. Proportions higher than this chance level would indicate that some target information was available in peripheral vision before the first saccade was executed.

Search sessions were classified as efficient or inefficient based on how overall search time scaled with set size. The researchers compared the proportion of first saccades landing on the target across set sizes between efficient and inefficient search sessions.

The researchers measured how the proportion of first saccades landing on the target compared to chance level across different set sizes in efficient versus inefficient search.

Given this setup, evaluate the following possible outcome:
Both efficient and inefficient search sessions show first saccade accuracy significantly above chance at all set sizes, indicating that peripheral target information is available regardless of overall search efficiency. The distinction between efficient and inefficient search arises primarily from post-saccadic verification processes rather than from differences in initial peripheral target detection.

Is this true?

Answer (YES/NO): NO